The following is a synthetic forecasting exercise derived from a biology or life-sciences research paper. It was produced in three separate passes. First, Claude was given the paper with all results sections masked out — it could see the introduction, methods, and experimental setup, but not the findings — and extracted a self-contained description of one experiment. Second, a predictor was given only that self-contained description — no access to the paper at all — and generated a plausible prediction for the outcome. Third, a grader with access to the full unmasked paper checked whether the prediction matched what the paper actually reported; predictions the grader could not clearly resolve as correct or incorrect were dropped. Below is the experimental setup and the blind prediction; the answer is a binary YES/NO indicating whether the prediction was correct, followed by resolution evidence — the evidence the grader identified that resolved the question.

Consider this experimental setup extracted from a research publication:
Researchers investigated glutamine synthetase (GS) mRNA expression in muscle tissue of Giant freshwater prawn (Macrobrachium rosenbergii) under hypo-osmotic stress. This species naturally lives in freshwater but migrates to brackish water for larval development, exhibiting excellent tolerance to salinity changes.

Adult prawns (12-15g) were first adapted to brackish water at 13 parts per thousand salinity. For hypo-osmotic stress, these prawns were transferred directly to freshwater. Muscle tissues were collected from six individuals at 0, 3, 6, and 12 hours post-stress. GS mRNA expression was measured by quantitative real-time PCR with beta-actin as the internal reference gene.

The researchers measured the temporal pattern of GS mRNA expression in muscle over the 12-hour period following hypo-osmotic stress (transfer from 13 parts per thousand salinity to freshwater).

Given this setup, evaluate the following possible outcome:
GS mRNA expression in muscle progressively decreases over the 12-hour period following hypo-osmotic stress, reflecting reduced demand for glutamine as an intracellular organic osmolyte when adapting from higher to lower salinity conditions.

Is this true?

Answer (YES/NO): NO